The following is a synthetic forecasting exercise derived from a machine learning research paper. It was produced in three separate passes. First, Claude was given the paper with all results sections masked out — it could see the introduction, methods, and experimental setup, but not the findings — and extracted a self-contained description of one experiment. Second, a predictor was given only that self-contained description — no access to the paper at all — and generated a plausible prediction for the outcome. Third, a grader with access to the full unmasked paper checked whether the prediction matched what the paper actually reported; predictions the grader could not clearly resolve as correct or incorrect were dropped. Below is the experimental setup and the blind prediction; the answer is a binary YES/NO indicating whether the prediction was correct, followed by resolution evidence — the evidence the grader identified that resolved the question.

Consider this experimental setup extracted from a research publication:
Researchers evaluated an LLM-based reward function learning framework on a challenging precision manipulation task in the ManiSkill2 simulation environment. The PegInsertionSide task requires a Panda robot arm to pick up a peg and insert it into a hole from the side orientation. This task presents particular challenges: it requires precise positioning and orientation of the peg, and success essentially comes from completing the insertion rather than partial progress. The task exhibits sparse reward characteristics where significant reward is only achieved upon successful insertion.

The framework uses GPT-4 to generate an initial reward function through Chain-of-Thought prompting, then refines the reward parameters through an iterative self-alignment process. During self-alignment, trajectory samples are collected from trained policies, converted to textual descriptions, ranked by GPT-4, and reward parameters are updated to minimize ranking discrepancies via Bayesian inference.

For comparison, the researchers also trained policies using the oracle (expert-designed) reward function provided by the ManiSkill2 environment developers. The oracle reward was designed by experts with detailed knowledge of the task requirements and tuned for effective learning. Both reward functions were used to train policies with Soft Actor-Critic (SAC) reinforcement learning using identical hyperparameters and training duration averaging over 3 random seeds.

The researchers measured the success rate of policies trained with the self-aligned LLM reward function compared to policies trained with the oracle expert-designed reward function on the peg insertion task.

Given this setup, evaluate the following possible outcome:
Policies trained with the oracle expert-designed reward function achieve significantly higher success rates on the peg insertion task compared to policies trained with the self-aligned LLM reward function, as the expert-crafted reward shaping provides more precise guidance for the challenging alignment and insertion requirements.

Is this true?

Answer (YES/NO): NO